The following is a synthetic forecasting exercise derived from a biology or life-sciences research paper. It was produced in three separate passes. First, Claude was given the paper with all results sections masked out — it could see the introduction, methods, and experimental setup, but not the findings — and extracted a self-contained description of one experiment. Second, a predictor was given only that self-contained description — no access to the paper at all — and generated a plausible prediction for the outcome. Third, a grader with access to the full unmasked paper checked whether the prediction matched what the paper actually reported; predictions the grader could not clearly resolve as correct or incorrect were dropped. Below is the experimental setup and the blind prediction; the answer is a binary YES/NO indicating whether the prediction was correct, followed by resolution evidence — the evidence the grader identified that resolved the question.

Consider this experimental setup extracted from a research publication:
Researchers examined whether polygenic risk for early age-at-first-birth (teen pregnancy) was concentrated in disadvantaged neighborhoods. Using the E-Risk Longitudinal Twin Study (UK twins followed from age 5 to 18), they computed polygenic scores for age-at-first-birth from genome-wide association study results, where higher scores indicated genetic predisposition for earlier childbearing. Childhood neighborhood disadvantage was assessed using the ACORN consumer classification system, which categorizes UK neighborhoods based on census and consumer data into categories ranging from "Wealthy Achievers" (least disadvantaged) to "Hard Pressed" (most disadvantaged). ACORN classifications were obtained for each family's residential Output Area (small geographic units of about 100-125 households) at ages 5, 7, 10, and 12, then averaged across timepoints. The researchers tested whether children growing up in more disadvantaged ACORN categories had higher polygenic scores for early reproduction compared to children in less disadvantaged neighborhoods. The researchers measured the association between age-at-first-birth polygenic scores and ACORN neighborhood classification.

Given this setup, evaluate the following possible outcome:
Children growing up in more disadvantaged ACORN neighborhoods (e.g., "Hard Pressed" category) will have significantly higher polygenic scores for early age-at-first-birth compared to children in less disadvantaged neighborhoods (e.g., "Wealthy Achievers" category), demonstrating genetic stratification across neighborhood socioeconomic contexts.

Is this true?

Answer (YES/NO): YES